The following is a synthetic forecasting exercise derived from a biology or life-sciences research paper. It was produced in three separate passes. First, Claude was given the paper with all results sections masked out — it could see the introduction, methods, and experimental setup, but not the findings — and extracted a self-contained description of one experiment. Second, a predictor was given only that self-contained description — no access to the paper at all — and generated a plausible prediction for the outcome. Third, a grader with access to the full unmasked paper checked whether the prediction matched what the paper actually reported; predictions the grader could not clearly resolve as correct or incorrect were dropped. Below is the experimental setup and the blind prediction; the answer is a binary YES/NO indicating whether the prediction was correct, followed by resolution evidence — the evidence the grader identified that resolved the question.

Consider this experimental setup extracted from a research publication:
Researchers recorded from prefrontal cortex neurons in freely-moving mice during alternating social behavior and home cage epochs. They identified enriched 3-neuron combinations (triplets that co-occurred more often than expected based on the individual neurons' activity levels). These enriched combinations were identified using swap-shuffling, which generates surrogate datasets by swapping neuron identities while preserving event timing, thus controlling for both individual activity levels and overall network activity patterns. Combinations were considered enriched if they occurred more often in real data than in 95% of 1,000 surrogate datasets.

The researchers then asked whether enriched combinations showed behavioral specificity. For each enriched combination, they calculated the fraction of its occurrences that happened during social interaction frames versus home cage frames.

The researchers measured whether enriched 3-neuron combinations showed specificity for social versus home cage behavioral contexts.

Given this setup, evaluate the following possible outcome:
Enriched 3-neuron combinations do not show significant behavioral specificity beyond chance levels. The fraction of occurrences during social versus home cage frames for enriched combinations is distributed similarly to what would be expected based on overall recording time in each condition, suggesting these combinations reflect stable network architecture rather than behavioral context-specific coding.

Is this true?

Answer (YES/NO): NO